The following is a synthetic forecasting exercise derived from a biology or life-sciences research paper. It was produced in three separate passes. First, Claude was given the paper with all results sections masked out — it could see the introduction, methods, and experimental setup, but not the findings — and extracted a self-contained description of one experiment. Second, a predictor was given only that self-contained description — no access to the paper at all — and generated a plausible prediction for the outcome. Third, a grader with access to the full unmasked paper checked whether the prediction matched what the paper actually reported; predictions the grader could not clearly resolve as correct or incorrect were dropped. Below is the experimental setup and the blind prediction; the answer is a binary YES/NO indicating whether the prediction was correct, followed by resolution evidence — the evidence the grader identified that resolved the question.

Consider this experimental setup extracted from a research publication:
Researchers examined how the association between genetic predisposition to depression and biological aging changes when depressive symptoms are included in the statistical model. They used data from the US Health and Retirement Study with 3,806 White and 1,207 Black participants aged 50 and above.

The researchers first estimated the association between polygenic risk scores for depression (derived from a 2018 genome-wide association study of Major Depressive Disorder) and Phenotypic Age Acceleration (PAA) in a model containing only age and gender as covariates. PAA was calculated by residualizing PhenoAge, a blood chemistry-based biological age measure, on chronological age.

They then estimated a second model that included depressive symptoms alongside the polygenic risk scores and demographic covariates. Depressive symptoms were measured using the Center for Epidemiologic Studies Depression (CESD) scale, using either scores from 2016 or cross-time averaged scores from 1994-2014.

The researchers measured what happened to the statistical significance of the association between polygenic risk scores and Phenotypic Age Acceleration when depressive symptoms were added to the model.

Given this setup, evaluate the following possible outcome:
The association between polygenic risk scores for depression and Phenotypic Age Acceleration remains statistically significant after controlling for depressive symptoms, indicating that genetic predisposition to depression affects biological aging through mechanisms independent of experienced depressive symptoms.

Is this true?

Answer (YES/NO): NO